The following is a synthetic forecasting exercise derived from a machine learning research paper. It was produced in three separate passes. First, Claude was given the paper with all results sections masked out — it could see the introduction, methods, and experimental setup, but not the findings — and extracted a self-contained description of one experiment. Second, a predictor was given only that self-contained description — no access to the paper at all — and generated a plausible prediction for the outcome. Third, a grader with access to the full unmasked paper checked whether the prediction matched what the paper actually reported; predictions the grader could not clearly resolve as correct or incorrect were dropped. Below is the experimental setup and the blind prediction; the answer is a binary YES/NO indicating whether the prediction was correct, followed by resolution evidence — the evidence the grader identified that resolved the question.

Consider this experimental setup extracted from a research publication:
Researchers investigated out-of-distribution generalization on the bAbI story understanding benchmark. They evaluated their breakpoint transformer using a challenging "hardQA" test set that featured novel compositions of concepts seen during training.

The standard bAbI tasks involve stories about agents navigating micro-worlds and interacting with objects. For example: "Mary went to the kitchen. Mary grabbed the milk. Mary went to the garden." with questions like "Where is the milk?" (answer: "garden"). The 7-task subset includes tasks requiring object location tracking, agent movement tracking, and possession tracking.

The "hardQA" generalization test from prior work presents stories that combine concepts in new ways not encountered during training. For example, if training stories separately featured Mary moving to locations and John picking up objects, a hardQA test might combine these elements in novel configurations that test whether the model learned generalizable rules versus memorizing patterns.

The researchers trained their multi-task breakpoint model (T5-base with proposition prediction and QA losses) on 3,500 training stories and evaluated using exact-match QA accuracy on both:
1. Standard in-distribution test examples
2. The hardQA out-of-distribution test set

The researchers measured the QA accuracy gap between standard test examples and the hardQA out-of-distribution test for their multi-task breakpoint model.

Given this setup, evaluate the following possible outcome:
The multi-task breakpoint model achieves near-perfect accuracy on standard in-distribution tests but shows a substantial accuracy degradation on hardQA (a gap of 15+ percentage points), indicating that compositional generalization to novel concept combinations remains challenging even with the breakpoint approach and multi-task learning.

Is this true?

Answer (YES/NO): YES